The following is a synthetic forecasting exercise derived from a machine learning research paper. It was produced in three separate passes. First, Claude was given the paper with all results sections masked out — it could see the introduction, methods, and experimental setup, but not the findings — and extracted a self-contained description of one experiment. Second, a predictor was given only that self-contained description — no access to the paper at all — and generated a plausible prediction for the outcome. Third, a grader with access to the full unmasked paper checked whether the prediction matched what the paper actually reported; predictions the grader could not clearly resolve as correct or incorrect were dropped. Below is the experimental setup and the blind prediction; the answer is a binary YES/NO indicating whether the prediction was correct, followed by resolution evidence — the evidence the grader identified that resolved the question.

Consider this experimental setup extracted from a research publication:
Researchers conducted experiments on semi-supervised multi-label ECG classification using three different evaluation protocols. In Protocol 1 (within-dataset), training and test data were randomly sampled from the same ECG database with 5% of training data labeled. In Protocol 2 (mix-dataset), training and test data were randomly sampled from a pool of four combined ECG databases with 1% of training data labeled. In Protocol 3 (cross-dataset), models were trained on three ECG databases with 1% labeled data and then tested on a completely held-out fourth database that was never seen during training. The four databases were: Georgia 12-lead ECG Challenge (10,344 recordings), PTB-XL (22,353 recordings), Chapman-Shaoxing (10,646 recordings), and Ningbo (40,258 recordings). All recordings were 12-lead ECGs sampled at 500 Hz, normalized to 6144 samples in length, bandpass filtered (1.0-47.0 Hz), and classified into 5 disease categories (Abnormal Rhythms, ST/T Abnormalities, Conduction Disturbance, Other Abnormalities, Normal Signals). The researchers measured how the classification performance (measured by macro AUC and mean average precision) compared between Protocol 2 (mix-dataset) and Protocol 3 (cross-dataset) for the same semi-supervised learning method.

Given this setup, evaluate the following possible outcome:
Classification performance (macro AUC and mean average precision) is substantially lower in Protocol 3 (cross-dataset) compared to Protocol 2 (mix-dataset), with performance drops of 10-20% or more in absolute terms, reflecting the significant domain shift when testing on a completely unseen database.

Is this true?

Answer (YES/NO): NO